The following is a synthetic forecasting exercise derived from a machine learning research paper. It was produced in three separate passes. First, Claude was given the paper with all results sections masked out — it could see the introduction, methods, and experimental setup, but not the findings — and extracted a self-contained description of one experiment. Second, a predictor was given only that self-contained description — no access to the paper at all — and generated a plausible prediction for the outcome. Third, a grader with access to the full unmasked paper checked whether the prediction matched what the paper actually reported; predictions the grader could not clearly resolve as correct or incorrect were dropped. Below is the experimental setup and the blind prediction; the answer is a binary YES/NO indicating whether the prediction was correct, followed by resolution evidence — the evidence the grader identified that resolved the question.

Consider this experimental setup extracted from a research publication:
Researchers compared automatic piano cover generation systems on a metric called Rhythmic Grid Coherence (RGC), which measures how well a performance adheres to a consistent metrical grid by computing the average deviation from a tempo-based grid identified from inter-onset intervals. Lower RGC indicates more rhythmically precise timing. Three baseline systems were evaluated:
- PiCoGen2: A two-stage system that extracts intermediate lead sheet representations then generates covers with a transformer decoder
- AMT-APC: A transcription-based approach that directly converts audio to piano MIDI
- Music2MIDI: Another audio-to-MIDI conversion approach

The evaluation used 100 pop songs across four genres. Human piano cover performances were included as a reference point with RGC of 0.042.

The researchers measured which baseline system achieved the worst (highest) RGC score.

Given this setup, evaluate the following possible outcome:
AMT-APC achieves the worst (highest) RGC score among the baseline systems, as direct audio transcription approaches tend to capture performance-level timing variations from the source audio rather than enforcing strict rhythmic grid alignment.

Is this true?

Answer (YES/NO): NO